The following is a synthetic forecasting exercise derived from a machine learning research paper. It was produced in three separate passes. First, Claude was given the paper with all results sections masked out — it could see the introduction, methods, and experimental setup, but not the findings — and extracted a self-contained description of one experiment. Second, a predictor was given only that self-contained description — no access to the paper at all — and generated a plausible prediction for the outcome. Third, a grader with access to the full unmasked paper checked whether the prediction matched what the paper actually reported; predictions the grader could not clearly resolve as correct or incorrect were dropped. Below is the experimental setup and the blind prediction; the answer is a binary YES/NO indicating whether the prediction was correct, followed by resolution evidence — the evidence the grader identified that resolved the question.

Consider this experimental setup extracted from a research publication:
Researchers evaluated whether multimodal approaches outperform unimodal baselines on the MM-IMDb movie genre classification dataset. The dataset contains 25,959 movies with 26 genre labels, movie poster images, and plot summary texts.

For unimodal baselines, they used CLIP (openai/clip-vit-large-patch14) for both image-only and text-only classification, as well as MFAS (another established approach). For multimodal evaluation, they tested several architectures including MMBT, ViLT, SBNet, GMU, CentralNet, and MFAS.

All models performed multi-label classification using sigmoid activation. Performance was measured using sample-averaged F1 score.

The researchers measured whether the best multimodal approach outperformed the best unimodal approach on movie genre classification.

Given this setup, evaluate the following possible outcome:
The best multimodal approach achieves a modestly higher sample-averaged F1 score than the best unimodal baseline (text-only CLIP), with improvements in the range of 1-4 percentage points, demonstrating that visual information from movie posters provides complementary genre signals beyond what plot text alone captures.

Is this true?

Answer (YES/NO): NO